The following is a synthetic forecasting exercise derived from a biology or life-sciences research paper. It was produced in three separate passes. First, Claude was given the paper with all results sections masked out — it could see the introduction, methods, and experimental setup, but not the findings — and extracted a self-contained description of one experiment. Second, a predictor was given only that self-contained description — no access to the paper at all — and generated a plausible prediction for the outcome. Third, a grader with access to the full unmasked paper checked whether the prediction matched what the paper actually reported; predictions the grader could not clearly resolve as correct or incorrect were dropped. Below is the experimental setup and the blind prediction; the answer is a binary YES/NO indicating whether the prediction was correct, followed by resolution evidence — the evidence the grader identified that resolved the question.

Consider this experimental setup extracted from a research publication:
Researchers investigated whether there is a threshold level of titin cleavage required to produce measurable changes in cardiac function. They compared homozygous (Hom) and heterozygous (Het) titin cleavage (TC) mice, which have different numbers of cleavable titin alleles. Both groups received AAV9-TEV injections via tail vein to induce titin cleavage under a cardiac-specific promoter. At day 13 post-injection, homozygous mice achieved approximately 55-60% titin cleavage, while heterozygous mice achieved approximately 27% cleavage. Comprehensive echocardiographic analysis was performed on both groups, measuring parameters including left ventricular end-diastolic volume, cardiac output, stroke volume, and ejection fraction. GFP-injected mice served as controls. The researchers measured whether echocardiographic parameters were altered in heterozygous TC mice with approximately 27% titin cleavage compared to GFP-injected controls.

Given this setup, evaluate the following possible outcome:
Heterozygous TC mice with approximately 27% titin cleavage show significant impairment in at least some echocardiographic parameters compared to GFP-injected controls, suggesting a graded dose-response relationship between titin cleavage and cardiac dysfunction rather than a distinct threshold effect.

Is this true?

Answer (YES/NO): NO